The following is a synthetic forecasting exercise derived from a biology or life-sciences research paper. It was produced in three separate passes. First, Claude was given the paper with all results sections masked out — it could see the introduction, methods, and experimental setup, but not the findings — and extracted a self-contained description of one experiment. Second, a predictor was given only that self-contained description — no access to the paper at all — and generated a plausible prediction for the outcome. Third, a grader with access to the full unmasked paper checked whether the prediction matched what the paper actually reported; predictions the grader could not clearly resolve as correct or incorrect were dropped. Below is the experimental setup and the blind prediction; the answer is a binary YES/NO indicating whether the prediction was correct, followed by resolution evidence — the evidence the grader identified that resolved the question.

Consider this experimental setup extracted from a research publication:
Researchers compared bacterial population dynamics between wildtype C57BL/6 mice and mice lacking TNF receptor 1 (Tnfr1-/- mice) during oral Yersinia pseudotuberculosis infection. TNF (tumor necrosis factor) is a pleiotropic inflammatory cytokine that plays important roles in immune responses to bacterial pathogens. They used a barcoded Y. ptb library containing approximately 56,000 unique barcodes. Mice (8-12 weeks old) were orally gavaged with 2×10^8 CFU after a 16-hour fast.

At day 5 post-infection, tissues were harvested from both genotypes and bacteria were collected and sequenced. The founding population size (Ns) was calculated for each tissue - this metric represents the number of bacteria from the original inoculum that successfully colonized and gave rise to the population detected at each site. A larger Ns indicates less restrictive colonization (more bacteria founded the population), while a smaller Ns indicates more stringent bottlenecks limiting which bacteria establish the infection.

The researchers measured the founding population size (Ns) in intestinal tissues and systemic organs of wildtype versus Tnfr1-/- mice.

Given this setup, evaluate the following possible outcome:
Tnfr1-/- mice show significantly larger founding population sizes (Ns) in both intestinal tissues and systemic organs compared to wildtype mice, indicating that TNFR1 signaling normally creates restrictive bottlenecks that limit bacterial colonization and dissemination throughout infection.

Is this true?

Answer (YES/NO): NO